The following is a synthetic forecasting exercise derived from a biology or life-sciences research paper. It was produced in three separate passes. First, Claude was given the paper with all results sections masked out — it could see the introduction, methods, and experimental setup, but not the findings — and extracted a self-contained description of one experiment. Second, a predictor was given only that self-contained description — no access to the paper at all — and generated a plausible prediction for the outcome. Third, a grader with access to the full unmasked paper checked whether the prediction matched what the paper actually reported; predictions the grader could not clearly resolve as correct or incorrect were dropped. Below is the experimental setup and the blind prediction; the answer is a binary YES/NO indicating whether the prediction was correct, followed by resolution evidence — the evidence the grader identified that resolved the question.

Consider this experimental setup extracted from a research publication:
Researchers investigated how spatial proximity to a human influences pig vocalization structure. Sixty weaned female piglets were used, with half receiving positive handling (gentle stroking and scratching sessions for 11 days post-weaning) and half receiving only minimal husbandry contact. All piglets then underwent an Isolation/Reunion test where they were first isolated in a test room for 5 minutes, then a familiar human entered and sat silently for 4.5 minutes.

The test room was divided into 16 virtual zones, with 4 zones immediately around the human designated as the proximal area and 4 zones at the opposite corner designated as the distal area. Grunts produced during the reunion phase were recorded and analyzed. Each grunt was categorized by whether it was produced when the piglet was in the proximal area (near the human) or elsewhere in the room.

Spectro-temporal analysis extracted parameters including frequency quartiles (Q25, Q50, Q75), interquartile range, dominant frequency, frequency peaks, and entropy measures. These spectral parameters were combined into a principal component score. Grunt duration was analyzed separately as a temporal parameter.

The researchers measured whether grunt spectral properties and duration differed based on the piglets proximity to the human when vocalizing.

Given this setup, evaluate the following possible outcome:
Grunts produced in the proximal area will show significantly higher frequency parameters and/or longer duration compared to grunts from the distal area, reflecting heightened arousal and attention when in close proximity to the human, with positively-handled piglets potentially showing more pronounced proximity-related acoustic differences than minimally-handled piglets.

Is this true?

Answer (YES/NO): NO